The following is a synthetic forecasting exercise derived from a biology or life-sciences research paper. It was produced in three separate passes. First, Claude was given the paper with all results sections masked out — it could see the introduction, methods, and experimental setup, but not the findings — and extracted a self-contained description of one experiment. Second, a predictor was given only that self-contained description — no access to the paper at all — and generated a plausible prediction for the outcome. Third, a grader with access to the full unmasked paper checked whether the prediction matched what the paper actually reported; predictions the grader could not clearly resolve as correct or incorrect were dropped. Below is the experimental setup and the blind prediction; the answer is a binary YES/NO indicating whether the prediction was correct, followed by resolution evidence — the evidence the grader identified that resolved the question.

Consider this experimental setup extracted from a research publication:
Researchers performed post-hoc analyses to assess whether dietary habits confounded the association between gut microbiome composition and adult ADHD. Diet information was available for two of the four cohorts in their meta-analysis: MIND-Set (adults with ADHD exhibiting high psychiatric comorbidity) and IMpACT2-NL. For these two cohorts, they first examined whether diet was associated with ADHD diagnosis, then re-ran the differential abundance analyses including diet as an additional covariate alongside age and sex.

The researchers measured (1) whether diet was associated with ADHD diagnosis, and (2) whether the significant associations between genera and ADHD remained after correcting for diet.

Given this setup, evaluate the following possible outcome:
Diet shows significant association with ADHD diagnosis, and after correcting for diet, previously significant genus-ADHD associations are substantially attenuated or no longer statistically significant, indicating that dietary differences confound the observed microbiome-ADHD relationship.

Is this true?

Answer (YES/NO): NO